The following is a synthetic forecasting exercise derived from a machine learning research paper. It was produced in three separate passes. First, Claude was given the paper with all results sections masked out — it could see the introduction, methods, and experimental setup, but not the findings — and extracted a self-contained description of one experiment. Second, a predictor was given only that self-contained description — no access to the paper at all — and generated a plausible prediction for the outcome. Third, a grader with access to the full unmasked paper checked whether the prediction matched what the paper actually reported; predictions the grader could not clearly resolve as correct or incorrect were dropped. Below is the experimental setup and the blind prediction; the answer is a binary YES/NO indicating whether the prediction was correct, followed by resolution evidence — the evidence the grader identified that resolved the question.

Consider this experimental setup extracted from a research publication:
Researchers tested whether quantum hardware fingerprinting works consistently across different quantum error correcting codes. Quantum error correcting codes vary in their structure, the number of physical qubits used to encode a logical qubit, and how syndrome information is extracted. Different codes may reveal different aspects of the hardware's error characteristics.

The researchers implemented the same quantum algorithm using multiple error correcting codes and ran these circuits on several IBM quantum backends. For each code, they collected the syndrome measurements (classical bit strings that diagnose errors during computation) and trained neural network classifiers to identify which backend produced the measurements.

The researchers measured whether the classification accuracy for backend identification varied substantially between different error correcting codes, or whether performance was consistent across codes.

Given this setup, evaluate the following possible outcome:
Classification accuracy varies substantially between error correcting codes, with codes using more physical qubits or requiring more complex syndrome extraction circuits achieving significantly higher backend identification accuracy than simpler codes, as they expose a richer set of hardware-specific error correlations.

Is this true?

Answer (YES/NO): NO